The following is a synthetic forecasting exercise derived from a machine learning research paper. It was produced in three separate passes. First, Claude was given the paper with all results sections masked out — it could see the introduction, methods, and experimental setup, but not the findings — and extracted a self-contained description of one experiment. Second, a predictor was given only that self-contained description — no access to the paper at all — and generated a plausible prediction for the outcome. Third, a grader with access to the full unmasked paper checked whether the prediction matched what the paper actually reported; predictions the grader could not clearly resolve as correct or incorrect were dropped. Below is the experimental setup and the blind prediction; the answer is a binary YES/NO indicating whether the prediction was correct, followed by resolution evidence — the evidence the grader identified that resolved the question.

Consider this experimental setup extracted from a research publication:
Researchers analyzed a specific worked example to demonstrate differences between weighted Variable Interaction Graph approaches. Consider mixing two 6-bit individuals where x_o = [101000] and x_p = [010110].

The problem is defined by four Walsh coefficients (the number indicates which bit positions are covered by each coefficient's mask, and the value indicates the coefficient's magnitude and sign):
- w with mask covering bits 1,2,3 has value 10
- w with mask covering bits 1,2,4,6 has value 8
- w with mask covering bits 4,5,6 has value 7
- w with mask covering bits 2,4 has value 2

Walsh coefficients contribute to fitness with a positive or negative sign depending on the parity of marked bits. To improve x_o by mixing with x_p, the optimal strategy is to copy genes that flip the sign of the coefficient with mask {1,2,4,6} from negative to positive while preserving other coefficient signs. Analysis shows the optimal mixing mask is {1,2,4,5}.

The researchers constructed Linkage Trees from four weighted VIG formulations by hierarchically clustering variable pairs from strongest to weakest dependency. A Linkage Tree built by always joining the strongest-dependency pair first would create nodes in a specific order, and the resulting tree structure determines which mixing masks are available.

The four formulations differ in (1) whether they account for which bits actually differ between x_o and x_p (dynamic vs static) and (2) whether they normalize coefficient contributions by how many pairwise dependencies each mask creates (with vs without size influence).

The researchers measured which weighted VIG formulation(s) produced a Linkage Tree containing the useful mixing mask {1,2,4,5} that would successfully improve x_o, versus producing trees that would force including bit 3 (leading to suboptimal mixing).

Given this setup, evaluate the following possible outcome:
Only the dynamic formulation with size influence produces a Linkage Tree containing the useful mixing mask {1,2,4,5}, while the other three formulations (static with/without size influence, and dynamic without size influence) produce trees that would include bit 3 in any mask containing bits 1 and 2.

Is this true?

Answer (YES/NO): YES